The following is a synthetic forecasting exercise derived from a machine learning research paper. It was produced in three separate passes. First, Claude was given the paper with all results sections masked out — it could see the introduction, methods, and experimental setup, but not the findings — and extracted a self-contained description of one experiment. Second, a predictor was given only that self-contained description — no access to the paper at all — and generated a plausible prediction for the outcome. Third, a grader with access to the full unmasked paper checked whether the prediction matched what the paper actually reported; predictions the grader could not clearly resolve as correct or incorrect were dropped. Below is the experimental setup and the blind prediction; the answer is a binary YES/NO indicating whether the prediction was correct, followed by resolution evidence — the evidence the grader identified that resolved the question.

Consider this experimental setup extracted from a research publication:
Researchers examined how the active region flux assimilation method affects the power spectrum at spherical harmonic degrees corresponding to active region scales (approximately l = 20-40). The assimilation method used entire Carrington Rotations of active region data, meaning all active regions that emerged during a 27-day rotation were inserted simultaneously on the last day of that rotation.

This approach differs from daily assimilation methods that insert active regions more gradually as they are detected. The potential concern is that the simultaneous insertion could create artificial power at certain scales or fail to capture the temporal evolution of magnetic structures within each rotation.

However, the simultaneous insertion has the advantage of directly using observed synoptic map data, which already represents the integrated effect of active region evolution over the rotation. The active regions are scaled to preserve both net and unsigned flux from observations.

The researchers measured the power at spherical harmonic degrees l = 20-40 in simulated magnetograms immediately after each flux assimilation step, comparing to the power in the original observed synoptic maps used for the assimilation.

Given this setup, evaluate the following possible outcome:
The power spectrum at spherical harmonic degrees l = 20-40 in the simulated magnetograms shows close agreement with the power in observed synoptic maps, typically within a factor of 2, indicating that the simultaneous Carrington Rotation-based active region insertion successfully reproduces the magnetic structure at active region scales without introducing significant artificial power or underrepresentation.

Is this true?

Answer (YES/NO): YES